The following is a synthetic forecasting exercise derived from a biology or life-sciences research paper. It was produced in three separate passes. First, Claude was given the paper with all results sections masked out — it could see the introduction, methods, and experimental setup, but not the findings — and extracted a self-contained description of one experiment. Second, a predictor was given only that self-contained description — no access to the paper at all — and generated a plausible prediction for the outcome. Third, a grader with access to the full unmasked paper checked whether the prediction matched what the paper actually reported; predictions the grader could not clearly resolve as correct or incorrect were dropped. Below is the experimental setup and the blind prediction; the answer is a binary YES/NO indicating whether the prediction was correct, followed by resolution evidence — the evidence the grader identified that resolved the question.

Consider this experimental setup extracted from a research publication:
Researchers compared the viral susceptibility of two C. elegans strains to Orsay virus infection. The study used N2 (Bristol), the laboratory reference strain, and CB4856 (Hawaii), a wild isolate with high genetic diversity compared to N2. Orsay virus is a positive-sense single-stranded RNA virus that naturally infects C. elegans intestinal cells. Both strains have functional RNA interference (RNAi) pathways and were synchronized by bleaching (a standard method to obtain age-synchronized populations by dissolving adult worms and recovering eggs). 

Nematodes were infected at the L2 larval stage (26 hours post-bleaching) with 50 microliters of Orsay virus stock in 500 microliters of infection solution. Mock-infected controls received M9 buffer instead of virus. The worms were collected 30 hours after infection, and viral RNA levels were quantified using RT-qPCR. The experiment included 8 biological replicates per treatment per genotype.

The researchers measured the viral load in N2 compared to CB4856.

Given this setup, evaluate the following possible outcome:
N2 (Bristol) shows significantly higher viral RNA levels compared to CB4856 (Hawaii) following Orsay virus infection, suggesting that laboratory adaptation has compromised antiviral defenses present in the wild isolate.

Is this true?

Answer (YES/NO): YES